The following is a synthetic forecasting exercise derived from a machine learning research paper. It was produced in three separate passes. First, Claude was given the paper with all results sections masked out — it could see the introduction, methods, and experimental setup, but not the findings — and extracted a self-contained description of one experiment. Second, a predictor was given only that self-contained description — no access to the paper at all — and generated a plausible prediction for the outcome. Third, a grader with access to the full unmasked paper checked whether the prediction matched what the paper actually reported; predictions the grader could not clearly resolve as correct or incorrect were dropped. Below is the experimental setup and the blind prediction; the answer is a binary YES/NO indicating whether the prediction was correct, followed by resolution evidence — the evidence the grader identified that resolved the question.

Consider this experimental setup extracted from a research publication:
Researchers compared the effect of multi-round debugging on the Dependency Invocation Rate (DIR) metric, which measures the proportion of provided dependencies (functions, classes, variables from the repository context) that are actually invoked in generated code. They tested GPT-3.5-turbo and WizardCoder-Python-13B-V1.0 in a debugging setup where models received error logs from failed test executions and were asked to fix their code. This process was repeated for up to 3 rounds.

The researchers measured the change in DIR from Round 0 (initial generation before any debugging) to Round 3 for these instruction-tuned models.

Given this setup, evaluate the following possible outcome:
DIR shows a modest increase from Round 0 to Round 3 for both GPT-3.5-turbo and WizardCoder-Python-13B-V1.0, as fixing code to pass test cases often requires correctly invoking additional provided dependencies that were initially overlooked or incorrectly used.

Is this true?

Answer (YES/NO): NO